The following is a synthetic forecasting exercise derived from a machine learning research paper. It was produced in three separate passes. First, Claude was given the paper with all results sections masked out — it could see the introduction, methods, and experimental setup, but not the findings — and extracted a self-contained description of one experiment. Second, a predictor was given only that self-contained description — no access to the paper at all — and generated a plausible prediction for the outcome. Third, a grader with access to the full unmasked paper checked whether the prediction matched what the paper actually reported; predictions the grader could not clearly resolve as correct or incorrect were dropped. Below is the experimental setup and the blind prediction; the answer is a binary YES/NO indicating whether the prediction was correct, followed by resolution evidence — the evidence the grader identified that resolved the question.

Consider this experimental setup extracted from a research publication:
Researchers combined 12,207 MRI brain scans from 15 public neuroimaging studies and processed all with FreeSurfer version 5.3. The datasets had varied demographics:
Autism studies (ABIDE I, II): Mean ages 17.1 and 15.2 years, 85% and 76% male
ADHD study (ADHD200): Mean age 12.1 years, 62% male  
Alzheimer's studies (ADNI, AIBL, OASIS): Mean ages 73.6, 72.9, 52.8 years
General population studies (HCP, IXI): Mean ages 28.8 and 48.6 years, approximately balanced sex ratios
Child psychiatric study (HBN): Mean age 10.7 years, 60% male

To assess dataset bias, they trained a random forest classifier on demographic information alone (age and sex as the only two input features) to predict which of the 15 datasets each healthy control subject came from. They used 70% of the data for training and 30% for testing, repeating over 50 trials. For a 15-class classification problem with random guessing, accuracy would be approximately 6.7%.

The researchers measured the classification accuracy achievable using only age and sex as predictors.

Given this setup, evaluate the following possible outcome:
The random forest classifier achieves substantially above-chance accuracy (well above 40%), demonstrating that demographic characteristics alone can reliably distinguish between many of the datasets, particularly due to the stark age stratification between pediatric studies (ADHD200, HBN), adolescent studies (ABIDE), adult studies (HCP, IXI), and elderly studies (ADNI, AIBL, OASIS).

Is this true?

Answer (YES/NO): NO